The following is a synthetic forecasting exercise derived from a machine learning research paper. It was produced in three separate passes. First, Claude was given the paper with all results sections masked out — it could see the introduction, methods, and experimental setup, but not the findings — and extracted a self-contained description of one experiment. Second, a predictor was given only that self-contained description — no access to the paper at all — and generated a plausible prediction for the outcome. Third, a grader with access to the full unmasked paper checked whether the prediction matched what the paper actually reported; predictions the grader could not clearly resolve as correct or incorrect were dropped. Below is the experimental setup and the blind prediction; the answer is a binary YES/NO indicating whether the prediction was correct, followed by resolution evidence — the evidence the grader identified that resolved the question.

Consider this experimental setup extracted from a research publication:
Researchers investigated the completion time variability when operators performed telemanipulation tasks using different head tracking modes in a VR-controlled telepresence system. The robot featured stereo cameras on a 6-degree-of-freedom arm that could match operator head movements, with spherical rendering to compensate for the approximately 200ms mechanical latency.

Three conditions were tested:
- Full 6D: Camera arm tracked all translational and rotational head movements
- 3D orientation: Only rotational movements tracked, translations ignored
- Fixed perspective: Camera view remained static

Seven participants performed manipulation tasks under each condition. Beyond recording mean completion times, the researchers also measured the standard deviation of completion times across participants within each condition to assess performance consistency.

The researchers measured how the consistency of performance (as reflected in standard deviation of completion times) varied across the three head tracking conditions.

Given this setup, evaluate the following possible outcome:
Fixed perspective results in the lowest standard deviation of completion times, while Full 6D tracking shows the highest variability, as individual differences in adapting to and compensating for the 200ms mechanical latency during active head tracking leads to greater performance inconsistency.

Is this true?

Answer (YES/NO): NO